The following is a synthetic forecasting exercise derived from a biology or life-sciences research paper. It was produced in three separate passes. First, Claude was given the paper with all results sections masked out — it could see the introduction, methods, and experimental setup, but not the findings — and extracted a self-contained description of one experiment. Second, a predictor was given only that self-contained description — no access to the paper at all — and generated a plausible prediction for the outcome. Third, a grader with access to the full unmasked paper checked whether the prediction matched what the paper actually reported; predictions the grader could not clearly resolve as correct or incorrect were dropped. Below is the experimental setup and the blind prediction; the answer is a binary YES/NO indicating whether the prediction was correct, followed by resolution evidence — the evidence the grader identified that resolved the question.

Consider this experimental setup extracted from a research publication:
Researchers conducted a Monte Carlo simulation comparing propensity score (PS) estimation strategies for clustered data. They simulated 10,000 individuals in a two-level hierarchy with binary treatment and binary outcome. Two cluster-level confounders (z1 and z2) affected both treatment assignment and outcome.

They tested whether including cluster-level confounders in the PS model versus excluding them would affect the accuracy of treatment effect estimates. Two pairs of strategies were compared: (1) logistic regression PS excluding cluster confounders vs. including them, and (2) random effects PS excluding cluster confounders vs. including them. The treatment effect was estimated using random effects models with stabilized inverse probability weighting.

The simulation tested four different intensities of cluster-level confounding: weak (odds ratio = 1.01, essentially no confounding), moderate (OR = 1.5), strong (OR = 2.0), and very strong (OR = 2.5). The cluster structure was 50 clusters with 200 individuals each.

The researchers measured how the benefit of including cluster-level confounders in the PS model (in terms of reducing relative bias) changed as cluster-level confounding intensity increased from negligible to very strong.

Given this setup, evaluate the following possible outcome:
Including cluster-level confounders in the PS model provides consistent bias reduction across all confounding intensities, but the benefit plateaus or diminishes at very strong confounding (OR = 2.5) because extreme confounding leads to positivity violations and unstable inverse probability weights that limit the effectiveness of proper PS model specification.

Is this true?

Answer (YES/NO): NO